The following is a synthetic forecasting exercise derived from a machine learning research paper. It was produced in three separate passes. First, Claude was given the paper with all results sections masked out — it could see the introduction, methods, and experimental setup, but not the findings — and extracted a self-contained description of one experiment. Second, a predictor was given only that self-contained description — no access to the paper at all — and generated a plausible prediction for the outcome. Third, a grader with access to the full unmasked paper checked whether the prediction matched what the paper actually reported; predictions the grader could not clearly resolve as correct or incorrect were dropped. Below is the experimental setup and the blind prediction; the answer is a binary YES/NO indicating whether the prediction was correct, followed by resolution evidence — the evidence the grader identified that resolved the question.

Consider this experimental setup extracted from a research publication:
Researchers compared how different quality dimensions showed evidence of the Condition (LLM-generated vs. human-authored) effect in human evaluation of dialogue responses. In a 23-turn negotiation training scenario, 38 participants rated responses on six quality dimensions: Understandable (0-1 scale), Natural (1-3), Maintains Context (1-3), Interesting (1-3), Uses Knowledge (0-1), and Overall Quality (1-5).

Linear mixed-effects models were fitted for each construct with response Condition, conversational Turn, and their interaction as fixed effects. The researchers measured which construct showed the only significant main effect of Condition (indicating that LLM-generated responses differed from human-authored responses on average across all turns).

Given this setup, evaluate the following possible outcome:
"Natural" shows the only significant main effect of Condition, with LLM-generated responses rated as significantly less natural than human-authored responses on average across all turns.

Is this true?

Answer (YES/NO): NO